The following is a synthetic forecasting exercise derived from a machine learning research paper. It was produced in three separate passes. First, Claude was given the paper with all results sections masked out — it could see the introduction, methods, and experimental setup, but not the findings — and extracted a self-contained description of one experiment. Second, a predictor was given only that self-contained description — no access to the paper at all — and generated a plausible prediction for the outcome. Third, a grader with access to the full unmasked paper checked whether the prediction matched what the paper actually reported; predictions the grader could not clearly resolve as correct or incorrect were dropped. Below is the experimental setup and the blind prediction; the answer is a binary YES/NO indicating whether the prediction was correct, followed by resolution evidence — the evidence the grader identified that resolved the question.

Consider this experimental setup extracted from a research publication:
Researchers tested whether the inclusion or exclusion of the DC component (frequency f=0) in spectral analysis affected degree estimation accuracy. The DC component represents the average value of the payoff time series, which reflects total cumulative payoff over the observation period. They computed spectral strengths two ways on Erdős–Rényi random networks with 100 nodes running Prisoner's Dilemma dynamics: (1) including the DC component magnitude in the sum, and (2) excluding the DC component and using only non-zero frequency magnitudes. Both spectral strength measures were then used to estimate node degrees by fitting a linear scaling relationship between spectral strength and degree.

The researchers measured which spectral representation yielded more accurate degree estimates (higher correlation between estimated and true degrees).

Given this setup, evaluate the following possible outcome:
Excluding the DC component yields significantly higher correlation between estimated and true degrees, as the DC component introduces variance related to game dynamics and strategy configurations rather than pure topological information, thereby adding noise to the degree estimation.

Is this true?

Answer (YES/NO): NO